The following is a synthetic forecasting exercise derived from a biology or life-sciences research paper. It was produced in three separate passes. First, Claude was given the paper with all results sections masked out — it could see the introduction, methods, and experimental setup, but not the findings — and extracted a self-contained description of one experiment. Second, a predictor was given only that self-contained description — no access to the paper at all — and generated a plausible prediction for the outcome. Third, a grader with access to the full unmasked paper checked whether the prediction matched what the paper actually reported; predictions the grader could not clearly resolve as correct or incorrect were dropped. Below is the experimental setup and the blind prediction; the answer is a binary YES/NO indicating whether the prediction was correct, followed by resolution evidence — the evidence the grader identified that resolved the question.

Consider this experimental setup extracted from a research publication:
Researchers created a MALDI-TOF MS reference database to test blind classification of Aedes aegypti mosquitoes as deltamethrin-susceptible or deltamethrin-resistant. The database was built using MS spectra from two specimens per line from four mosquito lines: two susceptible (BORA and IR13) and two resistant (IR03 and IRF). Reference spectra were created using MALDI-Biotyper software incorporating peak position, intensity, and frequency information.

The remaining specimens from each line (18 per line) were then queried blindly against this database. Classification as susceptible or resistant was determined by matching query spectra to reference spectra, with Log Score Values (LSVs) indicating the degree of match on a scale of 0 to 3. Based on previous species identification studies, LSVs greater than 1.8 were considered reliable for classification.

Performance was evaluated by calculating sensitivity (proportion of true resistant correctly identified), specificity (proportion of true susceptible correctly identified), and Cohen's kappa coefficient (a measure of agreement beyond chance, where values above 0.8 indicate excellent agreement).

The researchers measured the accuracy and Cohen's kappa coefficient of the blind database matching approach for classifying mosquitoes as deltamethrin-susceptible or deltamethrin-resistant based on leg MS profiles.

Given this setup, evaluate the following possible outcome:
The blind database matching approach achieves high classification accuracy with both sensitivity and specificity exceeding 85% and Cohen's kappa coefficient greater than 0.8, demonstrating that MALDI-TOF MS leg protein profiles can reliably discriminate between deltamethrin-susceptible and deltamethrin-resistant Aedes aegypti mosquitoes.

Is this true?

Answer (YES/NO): NO